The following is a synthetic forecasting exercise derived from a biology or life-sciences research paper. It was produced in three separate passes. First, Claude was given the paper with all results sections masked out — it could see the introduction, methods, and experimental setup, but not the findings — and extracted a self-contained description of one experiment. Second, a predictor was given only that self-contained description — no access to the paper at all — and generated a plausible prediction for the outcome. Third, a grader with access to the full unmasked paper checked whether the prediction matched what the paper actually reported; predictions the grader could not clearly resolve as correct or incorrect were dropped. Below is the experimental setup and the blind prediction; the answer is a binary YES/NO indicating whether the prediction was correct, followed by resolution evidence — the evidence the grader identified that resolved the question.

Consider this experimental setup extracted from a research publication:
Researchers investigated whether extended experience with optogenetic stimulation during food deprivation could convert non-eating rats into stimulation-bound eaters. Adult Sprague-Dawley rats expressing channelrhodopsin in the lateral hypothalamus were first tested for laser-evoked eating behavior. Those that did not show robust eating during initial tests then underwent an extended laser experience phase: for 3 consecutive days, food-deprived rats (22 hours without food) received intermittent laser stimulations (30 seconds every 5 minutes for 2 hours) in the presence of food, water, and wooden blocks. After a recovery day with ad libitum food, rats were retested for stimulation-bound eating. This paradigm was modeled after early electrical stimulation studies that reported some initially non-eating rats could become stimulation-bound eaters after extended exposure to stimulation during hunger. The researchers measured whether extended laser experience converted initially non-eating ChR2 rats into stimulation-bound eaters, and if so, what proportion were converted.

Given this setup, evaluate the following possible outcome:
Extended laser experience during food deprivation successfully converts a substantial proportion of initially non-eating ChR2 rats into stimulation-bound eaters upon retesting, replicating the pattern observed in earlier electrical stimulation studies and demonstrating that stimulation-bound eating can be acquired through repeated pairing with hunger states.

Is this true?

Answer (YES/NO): NO